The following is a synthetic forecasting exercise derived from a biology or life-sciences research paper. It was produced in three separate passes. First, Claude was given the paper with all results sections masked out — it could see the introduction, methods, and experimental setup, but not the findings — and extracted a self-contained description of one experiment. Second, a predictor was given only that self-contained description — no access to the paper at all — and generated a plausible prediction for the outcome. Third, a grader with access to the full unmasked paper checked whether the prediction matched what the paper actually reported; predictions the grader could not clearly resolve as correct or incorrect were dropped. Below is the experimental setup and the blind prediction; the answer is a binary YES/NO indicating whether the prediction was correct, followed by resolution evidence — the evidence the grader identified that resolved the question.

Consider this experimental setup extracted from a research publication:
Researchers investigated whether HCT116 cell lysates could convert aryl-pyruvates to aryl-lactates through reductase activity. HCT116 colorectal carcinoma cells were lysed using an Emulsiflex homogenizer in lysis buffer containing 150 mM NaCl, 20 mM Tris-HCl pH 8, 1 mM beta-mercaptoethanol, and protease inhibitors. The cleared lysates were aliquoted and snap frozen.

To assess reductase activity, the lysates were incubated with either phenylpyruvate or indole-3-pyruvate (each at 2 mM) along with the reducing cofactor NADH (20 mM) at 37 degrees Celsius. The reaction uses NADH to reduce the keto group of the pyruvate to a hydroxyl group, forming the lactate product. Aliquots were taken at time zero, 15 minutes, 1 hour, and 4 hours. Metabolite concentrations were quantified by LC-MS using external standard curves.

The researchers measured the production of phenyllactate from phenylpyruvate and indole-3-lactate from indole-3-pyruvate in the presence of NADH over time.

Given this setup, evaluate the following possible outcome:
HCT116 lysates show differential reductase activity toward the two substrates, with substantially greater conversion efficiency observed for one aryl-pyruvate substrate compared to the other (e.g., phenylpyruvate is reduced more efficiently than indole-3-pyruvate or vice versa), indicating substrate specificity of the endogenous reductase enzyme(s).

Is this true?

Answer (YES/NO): NO